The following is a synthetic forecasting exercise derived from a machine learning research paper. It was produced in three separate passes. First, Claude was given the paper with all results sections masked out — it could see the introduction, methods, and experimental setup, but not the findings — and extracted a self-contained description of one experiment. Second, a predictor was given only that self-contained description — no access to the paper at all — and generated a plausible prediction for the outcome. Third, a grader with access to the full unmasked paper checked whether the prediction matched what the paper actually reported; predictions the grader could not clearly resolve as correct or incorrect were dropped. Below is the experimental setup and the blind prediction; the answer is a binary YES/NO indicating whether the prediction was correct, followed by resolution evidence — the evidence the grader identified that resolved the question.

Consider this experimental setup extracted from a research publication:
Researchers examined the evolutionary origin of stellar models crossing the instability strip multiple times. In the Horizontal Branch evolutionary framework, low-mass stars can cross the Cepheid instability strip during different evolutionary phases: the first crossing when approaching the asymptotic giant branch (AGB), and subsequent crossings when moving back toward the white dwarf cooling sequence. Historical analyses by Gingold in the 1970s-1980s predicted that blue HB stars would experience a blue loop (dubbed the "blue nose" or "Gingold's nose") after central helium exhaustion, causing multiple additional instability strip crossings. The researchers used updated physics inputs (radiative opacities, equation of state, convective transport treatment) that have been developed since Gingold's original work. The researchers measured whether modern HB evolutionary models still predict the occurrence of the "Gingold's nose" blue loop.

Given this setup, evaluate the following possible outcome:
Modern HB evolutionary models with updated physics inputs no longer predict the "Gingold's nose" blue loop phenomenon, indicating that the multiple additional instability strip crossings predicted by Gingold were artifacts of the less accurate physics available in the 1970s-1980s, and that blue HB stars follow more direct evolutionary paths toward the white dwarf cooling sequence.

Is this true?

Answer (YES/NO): YES